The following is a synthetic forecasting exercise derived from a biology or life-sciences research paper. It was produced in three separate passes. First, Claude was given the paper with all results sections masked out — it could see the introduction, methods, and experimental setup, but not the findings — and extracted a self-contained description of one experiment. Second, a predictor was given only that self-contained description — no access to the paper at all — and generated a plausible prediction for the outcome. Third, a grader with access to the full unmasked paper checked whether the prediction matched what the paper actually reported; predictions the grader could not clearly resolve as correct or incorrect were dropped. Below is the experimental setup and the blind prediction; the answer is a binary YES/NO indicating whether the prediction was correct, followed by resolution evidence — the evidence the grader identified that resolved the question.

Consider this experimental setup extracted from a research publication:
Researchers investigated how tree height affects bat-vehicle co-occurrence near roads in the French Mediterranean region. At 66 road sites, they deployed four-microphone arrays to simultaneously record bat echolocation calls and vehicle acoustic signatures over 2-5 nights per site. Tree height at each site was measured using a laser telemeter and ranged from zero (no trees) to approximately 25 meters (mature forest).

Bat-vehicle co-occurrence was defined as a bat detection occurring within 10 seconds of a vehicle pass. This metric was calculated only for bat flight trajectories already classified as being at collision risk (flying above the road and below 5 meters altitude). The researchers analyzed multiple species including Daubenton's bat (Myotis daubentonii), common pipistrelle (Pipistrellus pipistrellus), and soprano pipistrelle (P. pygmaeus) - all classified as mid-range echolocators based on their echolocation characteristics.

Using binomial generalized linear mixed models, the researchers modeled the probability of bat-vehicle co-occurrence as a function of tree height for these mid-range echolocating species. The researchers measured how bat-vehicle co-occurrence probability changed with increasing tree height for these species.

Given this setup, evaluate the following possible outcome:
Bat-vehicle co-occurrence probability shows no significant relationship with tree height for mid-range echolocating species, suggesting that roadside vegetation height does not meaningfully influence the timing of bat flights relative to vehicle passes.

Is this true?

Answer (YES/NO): NO